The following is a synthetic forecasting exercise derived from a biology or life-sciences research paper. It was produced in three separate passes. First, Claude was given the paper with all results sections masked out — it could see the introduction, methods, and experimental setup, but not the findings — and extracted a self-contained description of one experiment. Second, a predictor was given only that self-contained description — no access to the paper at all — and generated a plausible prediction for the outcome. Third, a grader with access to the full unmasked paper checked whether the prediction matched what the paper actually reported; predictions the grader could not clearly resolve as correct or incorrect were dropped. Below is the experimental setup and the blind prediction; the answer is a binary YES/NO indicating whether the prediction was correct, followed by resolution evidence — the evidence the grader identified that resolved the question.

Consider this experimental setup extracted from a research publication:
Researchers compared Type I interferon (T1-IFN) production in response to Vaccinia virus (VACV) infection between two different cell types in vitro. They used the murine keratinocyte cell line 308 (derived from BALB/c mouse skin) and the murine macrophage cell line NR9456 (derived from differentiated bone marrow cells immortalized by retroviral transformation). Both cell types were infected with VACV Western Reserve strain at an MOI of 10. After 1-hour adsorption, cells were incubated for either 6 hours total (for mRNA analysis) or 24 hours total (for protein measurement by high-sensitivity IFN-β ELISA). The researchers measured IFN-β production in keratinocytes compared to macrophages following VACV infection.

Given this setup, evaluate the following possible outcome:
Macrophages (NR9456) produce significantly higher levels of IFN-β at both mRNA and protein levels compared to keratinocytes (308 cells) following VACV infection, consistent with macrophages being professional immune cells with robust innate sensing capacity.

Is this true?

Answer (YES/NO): NO